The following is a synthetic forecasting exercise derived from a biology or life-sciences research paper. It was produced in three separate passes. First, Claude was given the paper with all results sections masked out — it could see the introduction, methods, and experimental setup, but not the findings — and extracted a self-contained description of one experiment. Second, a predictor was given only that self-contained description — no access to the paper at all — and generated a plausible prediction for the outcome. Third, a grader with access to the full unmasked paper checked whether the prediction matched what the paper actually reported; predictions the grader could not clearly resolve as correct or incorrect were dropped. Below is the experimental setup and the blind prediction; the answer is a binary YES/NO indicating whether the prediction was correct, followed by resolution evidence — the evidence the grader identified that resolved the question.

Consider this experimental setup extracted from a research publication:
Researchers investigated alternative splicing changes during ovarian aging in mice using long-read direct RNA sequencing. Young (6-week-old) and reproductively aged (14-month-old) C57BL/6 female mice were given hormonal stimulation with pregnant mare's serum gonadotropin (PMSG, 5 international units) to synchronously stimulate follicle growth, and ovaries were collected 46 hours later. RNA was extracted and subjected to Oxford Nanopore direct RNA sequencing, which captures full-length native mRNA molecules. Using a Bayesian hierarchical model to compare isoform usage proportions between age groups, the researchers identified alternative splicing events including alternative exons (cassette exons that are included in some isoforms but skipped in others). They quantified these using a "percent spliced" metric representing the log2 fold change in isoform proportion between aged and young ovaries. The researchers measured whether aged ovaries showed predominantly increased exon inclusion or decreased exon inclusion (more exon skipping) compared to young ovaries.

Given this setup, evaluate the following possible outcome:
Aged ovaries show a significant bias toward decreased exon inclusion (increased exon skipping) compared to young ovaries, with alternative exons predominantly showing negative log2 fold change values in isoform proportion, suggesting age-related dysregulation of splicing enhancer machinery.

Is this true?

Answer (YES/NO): YES